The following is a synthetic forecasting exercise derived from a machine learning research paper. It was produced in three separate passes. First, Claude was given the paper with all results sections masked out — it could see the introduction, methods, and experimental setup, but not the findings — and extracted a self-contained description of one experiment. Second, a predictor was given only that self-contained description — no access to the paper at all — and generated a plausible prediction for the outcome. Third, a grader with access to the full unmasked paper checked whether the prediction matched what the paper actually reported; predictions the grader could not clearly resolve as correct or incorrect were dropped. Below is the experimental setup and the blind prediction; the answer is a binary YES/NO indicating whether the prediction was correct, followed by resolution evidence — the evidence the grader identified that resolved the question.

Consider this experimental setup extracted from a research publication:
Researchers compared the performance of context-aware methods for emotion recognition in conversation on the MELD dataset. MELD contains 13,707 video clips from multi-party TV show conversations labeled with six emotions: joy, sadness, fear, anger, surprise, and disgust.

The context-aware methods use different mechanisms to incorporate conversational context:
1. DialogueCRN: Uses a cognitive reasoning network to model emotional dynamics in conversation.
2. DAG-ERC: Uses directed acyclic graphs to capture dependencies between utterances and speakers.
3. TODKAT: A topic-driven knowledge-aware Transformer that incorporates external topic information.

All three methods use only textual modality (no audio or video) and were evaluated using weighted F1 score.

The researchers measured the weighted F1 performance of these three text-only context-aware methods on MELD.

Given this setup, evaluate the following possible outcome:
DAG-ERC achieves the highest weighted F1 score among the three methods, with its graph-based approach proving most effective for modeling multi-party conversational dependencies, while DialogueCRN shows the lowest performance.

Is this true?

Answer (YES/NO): NO